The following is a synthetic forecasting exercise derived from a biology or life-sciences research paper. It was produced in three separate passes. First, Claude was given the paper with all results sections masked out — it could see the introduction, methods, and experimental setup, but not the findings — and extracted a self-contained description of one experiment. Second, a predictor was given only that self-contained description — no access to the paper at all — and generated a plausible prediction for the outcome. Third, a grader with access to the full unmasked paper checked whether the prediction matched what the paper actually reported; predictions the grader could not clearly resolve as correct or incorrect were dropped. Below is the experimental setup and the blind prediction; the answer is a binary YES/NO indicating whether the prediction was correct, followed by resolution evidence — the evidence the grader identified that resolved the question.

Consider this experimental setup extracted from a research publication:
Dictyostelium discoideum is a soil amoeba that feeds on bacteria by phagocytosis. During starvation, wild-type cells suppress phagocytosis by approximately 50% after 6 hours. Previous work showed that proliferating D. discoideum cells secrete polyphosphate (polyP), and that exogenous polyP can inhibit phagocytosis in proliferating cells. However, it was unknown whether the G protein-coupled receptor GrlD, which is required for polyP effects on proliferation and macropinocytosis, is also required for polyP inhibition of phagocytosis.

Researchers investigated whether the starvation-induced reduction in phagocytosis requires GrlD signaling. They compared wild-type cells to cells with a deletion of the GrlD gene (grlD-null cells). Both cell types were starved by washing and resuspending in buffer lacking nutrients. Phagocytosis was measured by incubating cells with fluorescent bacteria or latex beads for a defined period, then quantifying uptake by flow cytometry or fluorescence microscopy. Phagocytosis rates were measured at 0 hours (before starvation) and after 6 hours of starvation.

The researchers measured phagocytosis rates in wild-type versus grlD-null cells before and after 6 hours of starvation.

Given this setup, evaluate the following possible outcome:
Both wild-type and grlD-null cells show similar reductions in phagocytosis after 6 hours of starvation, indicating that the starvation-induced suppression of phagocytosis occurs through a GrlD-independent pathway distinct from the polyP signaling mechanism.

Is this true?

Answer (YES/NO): NO